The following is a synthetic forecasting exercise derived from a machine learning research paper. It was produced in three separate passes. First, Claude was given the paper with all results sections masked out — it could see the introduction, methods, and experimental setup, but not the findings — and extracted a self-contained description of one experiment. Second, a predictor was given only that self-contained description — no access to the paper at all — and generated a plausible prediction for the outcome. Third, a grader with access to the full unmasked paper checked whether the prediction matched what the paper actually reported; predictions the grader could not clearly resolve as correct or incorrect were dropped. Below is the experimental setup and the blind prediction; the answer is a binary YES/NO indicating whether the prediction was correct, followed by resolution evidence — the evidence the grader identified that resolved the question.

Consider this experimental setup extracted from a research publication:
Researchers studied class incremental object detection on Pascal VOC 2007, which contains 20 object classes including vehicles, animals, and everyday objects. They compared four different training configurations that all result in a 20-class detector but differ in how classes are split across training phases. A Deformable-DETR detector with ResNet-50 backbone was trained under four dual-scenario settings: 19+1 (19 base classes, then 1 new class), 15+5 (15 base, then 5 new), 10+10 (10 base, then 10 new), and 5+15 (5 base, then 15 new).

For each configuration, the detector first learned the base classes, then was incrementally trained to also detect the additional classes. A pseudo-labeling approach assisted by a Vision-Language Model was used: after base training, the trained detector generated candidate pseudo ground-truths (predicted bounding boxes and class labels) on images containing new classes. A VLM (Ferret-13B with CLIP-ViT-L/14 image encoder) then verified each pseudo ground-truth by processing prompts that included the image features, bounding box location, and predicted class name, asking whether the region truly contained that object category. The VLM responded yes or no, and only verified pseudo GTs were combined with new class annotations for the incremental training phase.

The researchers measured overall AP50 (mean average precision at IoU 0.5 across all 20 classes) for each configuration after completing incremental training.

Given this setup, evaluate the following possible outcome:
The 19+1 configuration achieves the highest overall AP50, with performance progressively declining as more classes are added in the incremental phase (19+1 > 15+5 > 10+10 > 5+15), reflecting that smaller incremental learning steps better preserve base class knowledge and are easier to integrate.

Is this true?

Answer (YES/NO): NO